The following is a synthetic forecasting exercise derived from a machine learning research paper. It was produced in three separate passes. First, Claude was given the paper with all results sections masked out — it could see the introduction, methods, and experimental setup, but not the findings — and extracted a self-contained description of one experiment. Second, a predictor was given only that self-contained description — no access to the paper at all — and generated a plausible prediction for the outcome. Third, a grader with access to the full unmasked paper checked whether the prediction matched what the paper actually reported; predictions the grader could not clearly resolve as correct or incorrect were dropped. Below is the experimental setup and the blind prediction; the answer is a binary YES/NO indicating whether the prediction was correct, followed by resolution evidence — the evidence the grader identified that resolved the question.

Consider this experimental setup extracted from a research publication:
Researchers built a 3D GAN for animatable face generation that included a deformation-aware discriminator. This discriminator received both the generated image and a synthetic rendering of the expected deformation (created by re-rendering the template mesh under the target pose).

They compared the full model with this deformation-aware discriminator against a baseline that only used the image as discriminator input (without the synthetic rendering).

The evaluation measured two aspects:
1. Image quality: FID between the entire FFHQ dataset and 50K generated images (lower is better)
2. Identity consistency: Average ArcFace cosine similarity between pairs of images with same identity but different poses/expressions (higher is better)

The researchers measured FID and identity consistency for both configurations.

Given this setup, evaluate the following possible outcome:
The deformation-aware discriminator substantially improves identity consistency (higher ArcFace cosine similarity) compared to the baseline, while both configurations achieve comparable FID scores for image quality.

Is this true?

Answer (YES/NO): YES